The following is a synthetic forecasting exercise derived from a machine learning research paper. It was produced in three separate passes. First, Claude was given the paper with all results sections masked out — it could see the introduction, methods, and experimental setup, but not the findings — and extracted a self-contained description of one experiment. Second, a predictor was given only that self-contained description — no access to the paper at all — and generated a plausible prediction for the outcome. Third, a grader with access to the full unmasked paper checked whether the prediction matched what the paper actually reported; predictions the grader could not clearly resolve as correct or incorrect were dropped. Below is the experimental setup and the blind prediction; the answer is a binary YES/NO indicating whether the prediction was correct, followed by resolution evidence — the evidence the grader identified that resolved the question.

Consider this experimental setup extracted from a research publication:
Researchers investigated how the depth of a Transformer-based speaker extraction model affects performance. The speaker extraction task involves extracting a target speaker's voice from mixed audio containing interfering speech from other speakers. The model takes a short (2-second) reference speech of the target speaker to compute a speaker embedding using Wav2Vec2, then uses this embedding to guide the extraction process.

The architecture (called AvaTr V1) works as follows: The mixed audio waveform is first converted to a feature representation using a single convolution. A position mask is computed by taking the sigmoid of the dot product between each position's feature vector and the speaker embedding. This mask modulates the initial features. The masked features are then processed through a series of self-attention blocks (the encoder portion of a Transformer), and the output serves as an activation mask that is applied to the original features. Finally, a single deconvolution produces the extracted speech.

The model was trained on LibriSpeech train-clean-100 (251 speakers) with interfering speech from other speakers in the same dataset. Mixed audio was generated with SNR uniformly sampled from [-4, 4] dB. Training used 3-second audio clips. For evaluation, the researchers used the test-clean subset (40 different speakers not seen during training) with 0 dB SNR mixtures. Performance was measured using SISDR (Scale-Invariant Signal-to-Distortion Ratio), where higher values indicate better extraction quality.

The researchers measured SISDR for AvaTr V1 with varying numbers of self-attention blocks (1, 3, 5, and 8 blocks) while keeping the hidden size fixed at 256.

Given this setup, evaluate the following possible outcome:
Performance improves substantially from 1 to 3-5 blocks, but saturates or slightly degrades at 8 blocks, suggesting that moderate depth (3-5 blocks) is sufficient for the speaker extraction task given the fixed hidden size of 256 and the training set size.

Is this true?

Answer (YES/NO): NO